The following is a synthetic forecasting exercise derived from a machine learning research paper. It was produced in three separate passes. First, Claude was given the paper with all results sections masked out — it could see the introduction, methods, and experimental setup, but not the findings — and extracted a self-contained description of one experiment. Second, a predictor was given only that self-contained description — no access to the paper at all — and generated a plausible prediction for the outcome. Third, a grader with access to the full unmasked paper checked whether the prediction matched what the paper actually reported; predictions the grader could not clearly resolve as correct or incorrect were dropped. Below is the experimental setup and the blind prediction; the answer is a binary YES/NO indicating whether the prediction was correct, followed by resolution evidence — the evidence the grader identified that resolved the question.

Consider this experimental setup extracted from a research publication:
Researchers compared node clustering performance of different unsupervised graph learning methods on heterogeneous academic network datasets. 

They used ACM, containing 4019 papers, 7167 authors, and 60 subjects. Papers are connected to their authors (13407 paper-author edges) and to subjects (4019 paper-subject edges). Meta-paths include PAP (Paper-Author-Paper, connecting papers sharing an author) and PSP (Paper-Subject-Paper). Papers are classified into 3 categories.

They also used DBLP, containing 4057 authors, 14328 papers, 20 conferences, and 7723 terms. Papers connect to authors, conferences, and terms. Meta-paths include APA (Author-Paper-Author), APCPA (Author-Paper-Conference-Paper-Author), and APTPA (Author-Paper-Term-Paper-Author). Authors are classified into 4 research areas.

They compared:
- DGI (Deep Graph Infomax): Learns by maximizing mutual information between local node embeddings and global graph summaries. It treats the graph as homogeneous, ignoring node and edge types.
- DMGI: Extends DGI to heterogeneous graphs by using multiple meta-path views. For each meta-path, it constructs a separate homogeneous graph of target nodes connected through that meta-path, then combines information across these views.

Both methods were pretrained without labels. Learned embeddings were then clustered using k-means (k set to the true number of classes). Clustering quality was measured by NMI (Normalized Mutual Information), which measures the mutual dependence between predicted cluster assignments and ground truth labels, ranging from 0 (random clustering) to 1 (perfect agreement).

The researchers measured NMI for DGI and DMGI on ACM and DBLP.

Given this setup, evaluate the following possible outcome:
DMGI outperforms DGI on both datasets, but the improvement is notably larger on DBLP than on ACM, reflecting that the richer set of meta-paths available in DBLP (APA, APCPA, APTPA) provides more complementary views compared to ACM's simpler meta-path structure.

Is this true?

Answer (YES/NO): NO